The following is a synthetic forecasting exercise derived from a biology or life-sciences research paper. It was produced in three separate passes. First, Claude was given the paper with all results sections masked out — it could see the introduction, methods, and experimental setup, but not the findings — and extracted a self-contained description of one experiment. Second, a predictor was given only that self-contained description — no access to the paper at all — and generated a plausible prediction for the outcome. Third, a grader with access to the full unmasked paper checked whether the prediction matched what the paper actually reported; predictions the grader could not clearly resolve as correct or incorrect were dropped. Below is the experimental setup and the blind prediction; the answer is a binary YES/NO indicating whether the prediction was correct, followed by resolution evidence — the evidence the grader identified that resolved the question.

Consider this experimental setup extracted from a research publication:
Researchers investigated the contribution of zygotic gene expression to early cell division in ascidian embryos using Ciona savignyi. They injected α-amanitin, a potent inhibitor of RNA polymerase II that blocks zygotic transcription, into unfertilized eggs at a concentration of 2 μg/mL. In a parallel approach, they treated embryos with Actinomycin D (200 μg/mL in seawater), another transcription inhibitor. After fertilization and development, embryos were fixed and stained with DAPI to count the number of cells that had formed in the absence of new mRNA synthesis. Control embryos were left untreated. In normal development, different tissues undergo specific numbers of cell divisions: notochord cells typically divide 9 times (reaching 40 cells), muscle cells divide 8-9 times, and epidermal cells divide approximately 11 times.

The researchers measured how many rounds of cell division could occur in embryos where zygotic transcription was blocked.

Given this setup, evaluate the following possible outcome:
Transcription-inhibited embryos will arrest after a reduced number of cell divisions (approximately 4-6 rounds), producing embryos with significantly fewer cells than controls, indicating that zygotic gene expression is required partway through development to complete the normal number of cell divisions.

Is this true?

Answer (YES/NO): NO